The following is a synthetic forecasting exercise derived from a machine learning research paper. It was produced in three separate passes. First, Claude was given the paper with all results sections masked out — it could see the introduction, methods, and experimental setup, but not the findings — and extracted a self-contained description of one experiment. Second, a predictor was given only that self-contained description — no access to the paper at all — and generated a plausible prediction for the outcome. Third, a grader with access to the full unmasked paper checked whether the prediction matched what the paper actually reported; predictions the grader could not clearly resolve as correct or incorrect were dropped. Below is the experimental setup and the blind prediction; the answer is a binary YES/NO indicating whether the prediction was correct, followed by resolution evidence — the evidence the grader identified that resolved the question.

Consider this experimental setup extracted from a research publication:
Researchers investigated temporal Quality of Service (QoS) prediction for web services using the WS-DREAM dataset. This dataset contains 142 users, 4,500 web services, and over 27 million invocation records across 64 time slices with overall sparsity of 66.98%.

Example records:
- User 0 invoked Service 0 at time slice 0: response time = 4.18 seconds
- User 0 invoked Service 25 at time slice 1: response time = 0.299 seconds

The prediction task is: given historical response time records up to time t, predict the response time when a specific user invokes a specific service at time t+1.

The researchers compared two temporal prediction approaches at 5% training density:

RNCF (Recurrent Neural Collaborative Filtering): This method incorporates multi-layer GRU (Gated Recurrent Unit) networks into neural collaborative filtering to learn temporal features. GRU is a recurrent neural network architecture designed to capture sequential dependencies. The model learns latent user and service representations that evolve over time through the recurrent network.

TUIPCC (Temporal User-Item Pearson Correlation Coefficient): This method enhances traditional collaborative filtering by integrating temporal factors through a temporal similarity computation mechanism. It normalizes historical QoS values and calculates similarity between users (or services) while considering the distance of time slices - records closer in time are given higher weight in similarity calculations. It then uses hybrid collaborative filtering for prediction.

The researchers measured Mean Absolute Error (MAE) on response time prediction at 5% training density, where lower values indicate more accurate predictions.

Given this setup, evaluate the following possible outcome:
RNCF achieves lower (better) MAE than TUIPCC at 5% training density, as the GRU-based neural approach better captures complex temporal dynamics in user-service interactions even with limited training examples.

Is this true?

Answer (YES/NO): NO